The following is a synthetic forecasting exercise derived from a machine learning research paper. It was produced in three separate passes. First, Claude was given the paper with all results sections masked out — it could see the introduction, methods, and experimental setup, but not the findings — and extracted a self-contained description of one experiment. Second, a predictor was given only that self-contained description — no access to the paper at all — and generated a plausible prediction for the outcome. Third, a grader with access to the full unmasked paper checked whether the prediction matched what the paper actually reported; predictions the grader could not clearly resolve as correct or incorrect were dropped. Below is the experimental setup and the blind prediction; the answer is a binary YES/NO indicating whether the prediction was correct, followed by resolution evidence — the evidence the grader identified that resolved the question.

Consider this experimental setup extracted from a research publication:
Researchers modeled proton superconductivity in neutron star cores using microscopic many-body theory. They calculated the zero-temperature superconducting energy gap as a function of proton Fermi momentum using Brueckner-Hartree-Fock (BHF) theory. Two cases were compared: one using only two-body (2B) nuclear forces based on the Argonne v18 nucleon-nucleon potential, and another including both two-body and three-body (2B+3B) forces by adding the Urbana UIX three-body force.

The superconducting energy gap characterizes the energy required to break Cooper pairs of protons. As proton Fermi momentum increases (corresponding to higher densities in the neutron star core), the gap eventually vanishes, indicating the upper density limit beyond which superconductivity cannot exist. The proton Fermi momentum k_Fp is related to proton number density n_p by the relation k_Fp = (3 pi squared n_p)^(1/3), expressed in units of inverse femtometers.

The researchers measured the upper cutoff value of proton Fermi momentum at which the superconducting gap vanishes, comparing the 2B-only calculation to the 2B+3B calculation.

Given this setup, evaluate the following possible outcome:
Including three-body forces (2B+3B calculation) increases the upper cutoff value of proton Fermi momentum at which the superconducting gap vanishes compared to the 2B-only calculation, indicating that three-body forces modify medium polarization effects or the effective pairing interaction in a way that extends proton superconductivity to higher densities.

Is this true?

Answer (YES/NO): NO